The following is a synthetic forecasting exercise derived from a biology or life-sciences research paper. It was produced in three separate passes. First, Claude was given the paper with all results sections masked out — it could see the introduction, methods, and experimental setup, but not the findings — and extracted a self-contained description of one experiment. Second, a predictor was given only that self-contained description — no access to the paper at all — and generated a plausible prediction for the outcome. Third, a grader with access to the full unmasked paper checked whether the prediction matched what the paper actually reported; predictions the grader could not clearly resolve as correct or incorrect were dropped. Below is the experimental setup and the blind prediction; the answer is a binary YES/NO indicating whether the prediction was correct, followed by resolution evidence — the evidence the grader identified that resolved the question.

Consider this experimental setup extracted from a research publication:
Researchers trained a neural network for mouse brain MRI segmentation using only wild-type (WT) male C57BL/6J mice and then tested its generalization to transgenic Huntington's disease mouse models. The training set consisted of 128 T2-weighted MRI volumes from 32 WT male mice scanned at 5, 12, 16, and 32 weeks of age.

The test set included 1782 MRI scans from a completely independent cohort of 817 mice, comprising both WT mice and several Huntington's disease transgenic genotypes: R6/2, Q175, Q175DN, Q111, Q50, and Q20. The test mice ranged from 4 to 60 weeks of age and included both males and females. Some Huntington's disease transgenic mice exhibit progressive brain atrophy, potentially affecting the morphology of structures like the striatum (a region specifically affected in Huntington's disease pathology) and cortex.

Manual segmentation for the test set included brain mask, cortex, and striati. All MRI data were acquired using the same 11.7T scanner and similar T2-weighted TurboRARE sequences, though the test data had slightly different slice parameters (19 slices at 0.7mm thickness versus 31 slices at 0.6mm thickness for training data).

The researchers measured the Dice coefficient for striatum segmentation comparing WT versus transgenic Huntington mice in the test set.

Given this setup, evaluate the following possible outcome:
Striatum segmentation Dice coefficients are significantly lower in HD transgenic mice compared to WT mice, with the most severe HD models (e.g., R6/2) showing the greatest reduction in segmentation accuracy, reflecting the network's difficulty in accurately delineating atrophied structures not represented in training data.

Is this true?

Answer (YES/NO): NO